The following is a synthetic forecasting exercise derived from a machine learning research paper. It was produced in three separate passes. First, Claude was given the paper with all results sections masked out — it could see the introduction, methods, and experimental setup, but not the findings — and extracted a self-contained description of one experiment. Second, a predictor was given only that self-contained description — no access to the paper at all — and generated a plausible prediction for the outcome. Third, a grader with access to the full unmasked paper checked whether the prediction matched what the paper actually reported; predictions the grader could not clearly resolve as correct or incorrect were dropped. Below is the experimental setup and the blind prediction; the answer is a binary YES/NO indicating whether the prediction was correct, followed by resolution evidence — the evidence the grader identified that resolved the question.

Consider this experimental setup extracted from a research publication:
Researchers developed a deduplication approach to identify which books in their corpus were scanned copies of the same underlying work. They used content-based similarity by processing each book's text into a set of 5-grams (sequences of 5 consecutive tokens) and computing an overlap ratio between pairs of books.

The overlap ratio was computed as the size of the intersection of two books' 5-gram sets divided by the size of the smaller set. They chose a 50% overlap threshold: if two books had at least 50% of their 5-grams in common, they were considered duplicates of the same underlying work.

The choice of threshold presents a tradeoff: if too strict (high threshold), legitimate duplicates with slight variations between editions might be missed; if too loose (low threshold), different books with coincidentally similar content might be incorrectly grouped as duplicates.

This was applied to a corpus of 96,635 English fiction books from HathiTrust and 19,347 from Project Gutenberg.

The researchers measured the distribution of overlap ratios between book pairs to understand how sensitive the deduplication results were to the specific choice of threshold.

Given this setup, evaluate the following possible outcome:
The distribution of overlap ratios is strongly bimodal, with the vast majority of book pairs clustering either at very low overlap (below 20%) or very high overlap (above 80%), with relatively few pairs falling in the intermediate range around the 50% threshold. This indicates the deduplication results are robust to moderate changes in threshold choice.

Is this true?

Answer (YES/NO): YES